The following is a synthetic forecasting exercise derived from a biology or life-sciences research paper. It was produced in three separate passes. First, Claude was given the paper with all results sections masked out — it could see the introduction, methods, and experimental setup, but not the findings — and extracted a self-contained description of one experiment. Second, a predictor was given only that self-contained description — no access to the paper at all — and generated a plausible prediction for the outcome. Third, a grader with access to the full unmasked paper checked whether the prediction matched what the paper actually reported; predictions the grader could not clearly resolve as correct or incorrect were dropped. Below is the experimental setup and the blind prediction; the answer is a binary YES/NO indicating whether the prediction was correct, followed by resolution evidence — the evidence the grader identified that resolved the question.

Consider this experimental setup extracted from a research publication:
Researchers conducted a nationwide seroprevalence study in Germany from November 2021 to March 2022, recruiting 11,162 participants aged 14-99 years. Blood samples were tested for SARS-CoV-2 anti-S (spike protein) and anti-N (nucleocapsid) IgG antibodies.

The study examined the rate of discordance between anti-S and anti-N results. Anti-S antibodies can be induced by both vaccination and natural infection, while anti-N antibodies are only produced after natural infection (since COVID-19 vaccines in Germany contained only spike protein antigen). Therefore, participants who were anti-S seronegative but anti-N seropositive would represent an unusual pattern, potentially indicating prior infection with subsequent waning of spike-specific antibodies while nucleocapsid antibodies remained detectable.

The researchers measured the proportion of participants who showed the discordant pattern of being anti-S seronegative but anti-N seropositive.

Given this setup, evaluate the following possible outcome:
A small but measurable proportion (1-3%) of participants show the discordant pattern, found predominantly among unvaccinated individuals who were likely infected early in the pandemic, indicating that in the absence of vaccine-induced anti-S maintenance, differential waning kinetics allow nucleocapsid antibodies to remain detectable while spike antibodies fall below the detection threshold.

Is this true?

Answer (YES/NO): NO